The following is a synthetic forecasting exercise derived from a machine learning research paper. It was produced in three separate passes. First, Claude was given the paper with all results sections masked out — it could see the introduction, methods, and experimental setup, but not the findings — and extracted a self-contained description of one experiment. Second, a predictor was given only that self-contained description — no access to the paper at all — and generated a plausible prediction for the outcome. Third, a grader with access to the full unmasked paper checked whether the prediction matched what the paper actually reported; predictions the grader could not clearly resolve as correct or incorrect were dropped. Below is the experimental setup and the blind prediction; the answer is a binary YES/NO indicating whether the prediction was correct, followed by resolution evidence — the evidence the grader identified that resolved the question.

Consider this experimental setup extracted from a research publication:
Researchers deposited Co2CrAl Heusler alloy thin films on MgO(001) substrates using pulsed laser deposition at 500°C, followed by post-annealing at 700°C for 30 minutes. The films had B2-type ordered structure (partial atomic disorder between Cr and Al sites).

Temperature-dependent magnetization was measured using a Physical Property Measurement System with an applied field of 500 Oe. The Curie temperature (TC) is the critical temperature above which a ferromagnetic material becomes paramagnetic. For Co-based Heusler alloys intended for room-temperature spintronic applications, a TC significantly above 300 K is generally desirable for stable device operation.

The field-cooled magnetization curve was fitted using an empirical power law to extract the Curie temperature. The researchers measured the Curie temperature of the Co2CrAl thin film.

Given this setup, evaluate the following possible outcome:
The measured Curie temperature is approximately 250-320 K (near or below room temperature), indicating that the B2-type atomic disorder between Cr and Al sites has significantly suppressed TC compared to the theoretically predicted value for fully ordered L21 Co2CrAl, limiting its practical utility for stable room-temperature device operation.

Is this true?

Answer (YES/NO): NO